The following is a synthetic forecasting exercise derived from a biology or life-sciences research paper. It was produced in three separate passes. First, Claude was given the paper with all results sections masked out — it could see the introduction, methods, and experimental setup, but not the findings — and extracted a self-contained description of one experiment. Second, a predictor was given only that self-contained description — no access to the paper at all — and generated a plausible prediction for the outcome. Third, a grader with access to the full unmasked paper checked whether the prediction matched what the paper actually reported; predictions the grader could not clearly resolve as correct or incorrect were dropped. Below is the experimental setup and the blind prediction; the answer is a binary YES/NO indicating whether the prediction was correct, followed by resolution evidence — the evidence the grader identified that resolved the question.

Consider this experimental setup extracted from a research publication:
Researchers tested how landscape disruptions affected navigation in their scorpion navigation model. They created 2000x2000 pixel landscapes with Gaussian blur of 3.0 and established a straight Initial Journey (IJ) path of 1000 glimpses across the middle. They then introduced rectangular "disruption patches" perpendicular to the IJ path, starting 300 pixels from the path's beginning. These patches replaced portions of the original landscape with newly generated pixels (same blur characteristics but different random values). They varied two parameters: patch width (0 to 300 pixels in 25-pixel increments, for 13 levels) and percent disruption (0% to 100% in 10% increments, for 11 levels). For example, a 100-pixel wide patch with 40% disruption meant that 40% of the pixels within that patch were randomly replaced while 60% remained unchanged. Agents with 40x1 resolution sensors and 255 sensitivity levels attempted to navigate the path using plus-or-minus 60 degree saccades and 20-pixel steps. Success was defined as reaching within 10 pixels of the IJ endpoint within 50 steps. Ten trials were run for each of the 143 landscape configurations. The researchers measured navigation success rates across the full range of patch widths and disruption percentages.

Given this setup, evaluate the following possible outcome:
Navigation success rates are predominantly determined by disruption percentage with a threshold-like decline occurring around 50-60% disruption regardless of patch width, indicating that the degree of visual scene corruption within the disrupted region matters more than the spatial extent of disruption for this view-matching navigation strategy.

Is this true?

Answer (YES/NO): NO